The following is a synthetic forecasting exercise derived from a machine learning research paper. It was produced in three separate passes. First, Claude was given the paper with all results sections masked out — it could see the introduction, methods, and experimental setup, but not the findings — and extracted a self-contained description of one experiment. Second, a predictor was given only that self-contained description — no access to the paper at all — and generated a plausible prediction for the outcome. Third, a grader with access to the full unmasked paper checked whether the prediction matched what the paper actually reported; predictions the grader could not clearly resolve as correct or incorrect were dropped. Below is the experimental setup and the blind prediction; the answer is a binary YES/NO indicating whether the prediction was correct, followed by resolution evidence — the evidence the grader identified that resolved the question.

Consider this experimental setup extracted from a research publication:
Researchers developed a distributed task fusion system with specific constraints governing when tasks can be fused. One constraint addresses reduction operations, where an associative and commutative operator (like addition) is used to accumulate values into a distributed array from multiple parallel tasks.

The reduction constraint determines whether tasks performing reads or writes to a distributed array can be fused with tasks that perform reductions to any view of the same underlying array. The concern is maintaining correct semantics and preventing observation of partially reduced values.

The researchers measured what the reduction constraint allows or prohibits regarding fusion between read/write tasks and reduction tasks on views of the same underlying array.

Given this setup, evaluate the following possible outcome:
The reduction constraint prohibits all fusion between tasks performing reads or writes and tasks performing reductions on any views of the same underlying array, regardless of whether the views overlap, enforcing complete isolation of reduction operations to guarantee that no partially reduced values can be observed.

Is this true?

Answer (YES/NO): YES